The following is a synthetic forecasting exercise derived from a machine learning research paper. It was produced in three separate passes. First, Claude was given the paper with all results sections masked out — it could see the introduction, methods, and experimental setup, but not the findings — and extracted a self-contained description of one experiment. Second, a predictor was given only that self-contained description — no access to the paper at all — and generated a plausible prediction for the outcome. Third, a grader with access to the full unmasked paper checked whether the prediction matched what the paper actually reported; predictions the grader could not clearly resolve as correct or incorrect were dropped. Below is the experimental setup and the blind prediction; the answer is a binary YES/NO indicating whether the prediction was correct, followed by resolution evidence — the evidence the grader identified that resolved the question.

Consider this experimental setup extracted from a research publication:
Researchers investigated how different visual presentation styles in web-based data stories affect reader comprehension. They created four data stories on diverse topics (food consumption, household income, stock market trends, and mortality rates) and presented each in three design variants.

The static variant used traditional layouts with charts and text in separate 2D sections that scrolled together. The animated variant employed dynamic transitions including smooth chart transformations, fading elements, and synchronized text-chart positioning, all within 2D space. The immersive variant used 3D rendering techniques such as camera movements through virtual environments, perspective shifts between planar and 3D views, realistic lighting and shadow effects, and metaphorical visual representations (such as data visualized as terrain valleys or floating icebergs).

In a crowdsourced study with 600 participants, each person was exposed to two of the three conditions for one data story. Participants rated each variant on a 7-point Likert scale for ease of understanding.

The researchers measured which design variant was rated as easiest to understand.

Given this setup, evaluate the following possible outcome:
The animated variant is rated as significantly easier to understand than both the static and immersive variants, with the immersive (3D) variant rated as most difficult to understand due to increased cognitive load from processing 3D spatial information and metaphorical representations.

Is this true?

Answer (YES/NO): NO